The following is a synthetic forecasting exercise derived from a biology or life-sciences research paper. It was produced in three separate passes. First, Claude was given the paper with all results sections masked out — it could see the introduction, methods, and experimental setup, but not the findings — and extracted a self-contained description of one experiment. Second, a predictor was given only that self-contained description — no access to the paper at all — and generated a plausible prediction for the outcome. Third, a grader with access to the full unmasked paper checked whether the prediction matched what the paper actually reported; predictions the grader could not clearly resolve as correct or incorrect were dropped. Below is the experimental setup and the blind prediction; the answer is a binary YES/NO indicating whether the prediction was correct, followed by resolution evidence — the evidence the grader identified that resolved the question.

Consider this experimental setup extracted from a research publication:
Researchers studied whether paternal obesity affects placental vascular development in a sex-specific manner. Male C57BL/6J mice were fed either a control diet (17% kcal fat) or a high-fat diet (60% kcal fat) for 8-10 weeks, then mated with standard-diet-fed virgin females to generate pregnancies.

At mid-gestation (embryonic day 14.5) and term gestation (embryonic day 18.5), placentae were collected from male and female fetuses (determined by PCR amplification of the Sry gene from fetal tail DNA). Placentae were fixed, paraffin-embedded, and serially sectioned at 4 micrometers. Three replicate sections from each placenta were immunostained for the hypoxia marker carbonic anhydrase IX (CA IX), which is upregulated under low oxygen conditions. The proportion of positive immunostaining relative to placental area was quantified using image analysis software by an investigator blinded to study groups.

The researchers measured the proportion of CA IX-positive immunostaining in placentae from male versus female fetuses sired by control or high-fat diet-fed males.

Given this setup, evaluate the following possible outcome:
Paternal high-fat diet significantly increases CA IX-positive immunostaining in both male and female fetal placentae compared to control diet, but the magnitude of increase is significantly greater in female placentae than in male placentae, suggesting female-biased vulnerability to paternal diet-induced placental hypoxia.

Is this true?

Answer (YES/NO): NO